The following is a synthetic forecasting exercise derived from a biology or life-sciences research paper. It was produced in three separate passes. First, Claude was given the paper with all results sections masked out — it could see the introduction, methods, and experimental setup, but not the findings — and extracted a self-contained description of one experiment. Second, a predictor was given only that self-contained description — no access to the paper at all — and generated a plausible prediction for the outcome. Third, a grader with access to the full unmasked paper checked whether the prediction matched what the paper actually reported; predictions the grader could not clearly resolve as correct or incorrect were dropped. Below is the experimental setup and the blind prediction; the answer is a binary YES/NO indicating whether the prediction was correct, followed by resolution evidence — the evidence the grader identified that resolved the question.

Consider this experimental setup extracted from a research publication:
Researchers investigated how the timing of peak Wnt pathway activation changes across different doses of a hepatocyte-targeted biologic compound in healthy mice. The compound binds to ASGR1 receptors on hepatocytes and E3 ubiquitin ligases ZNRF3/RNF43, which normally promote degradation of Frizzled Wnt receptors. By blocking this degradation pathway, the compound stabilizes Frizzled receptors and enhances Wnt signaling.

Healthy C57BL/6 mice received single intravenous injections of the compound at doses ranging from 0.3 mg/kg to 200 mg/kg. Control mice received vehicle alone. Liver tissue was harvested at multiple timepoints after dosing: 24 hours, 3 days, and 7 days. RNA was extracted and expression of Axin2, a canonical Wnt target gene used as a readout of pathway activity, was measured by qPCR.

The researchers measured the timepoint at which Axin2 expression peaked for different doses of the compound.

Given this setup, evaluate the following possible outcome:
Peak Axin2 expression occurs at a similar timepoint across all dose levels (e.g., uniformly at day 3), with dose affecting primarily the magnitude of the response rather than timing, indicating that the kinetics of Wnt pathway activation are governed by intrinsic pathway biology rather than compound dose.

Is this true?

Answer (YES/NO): NO